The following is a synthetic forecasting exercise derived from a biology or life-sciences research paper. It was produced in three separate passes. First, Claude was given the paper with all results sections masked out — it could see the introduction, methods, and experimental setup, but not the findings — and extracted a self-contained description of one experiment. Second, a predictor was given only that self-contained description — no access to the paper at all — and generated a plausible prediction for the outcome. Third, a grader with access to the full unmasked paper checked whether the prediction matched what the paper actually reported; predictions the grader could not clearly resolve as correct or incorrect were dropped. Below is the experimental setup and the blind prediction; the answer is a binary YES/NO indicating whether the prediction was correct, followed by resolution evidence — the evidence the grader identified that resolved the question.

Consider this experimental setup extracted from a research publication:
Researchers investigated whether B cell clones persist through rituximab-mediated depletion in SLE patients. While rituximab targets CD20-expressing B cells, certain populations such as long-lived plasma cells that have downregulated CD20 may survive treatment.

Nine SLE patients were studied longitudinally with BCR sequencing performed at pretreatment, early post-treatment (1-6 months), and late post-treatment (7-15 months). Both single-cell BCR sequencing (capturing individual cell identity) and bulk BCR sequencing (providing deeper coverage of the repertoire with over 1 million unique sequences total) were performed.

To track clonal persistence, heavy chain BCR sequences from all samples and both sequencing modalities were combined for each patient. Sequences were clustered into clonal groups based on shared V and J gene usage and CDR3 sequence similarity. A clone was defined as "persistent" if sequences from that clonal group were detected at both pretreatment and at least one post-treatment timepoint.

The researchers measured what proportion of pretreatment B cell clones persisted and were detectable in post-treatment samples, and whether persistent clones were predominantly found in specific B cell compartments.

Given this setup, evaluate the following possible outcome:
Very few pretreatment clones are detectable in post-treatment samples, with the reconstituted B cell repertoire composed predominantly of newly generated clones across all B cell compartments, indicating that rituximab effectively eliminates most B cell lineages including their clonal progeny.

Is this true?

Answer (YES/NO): NO